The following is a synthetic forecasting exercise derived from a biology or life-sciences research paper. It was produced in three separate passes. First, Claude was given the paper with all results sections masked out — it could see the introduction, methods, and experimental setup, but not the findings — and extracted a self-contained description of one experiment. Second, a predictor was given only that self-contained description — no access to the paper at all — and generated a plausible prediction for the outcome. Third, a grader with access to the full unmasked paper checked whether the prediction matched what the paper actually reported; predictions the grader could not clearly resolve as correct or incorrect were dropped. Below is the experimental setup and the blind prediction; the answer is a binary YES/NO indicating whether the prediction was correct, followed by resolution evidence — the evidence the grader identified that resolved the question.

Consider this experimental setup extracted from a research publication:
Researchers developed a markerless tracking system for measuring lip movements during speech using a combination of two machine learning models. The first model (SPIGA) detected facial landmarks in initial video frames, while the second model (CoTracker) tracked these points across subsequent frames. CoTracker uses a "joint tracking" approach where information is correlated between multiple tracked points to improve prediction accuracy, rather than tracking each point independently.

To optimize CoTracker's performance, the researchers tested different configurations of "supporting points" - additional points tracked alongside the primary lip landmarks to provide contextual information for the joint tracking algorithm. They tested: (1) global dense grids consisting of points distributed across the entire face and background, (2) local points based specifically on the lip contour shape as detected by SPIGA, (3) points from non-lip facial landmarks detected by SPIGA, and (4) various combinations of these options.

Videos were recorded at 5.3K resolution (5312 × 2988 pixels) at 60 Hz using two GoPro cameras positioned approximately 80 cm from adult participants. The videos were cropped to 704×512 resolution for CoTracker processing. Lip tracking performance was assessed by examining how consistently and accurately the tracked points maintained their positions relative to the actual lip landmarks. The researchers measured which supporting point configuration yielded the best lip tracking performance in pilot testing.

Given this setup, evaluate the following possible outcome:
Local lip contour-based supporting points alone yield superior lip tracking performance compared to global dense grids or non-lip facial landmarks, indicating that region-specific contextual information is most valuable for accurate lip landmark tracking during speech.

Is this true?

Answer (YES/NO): NO